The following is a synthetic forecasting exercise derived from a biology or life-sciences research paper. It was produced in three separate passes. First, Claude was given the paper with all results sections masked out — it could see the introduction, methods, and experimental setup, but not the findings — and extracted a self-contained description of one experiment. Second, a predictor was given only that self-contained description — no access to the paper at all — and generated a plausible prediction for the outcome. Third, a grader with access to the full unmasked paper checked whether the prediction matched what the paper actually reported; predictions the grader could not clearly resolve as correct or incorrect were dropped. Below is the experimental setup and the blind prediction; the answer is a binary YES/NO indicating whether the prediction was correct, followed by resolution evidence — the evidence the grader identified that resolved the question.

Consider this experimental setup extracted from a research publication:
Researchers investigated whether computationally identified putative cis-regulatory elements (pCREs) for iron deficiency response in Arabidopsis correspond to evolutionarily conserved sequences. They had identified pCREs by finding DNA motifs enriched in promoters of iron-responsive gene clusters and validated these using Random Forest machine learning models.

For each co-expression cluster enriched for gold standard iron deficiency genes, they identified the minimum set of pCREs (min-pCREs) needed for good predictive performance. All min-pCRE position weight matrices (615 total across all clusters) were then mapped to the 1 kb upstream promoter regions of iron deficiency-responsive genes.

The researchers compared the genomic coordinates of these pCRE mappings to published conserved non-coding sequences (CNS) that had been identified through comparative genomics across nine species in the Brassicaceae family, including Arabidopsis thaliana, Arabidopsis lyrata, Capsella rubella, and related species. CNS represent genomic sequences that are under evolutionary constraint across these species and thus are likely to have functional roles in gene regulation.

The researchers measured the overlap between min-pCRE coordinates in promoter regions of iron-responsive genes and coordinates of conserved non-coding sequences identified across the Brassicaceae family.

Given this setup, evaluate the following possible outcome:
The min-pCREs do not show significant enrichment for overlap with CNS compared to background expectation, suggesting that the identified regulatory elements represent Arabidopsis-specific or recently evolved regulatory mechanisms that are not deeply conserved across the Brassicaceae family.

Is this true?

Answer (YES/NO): NO